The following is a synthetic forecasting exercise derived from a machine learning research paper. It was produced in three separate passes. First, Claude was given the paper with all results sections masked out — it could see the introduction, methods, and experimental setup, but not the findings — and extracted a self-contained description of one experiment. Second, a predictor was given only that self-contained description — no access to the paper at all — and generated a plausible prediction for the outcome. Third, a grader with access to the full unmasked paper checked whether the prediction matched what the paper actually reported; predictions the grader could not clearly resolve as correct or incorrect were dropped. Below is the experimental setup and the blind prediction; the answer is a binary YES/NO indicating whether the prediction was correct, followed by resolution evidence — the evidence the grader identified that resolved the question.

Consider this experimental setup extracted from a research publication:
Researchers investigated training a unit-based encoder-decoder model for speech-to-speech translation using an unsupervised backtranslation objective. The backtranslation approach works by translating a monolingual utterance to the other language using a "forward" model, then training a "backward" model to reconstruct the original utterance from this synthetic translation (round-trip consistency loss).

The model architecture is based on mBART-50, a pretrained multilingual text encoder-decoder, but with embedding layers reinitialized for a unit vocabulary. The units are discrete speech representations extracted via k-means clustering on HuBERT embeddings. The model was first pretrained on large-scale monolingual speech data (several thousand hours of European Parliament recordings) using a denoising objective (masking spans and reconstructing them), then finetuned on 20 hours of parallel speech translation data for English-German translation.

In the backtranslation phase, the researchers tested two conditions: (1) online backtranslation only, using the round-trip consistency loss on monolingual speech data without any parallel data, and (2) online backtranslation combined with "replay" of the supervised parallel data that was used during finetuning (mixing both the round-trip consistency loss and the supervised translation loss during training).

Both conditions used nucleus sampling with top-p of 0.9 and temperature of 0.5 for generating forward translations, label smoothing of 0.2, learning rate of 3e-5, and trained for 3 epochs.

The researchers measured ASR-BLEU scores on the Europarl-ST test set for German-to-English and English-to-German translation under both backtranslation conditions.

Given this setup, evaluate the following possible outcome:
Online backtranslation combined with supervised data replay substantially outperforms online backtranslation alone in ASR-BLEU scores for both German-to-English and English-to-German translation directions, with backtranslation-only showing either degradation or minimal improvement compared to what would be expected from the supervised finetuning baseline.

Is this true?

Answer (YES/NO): YES